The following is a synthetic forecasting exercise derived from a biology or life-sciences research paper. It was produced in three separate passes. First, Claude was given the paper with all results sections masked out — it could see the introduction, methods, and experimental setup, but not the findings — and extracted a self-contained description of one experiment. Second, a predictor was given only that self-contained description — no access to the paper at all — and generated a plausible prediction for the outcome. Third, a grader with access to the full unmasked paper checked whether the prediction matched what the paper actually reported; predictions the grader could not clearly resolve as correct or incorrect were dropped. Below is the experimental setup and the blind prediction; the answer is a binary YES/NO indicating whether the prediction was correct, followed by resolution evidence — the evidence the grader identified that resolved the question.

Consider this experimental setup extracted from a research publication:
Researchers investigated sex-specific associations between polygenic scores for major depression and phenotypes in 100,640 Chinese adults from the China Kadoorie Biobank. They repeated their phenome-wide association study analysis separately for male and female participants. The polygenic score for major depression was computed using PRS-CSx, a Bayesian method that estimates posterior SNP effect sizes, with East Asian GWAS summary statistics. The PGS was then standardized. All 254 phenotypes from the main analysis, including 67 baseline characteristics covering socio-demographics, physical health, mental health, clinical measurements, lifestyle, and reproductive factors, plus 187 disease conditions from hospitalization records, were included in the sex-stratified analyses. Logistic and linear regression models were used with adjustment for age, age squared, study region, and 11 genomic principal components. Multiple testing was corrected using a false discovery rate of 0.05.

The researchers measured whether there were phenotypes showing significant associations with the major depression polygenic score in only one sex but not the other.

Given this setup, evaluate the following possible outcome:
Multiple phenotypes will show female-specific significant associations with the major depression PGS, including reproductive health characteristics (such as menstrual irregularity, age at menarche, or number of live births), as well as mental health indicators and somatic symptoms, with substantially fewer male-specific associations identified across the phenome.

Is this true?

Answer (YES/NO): NO